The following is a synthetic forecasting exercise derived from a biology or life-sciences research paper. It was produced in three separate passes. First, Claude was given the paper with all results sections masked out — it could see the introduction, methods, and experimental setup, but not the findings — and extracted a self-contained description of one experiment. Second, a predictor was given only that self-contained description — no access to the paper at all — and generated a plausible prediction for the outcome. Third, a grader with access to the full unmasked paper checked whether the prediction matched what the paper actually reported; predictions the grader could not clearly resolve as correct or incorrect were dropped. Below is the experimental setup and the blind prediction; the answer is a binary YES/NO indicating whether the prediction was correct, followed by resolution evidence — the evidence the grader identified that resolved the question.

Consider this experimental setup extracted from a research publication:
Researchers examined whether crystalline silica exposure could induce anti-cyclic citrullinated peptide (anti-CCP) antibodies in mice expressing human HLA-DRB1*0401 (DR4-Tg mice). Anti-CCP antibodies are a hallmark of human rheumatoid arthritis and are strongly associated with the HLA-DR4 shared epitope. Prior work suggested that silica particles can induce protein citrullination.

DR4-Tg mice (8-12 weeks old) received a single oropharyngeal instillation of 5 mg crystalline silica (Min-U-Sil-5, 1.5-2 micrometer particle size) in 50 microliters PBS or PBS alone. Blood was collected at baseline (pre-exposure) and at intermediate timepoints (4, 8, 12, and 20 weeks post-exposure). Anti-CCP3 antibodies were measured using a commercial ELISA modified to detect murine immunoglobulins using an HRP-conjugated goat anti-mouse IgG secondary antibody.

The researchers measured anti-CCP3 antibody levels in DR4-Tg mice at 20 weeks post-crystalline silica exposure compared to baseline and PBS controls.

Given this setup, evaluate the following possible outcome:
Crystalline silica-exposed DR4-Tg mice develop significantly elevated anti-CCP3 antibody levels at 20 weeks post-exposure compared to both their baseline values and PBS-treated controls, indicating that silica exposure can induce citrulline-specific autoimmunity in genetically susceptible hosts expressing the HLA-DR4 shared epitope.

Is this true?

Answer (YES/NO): NO